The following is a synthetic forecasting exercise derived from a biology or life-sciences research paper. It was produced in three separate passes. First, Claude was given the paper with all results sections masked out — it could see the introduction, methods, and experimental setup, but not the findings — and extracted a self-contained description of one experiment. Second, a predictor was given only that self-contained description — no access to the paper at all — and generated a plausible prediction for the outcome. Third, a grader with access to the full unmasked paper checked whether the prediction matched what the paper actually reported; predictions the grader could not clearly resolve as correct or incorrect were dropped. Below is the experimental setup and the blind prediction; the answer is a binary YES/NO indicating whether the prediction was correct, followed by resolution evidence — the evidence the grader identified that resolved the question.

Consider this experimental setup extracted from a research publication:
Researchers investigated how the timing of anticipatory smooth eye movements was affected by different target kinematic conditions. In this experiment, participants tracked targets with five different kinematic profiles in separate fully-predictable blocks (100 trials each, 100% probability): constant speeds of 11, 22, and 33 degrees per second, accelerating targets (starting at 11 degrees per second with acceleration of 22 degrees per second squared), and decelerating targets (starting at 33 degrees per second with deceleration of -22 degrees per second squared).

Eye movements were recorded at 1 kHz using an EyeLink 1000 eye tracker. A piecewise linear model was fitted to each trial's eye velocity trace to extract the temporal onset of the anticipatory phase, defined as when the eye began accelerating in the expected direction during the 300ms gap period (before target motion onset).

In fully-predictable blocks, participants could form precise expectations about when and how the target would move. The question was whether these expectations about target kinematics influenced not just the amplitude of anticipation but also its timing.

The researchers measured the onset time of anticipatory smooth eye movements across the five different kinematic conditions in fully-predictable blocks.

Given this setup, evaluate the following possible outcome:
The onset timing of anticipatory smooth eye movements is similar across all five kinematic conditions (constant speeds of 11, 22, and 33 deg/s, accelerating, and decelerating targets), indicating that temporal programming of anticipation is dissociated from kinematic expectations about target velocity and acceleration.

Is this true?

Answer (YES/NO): NO